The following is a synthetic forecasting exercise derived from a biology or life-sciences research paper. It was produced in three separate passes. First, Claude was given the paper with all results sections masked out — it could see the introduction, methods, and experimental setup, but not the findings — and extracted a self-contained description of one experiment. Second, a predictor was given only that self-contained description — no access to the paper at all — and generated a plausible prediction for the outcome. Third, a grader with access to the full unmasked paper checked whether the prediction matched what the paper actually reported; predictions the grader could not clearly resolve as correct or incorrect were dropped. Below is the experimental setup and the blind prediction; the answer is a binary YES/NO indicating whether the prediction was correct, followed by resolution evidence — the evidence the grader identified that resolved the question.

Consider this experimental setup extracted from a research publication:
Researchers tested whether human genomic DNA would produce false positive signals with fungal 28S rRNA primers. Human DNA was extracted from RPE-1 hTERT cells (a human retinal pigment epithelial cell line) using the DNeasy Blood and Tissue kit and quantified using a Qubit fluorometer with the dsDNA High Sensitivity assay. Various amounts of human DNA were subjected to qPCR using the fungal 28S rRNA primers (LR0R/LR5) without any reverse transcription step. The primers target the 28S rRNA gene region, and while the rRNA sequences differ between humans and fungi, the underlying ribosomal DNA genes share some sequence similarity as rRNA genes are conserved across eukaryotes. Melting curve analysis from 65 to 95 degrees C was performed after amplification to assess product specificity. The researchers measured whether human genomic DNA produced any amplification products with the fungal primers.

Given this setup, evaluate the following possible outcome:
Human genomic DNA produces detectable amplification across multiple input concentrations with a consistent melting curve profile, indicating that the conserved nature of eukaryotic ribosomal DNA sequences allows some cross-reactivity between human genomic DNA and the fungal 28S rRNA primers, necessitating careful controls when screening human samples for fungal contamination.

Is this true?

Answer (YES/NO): NO